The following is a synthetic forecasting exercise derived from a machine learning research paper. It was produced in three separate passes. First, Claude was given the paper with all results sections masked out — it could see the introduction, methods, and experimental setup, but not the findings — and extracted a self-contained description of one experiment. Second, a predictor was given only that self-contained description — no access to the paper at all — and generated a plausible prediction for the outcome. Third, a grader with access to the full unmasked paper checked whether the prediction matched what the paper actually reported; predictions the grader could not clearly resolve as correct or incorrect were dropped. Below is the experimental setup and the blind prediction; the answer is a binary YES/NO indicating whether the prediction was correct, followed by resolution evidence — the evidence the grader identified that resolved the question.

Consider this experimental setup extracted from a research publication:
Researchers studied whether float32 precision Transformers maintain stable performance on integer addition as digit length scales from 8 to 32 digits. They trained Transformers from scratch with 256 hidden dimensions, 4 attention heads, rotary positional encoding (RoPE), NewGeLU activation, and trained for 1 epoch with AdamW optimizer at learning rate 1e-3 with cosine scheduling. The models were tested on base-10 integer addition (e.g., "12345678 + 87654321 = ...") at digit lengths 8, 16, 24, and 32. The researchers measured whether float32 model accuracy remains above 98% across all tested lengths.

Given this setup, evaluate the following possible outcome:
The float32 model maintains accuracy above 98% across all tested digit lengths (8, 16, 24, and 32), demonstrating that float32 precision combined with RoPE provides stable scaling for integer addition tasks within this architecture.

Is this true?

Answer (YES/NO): YES